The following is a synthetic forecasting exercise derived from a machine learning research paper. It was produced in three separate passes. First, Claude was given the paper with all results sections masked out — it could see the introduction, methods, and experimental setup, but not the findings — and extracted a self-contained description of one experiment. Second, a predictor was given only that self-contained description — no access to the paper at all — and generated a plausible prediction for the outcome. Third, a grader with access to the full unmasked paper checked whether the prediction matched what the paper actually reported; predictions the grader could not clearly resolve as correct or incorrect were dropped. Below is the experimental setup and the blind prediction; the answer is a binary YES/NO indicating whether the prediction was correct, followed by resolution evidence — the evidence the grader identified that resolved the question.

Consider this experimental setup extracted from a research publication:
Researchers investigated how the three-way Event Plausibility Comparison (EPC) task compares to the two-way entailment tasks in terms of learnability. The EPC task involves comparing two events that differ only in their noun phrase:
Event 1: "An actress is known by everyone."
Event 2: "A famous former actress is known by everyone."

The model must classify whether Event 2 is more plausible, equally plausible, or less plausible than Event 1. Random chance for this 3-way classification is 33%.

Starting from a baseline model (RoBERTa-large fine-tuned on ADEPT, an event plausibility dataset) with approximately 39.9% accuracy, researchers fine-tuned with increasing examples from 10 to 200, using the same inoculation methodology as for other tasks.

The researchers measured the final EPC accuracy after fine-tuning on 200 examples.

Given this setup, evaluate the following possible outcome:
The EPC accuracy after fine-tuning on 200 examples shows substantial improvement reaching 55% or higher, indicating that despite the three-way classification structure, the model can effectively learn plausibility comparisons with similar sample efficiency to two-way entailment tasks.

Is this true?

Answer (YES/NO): YES